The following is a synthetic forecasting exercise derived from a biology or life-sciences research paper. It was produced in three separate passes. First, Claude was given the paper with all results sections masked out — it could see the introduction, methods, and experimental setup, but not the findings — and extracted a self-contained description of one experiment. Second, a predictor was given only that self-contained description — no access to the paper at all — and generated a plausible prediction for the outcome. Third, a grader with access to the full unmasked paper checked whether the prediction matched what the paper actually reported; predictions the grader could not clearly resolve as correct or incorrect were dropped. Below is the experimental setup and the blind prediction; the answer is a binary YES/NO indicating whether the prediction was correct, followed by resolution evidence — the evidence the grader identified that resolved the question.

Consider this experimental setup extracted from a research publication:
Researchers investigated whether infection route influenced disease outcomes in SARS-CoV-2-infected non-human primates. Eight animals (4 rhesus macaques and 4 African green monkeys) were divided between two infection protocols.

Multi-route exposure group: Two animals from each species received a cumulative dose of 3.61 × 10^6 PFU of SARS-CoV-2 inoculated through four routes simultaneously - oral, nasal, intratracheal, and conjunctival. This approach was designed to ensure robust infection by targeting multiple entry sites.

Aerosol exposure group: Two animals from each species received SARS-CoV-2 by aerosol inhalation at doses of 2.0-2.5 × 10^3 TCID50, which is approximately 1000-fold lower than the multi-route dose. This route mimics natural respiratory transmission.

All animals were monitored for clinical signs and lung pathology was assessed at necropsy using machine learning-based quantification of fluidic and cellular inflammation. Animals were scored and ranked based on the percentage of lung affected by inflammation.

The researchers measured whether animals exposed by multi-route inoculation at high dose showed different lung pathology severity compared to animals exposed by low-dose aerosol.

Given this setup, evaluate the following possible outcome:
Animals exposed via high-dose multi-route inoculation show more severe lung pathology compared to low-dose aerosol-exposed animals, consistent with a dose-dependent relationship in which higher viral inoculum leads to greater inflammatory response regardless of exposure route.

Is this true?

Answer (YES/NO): NO